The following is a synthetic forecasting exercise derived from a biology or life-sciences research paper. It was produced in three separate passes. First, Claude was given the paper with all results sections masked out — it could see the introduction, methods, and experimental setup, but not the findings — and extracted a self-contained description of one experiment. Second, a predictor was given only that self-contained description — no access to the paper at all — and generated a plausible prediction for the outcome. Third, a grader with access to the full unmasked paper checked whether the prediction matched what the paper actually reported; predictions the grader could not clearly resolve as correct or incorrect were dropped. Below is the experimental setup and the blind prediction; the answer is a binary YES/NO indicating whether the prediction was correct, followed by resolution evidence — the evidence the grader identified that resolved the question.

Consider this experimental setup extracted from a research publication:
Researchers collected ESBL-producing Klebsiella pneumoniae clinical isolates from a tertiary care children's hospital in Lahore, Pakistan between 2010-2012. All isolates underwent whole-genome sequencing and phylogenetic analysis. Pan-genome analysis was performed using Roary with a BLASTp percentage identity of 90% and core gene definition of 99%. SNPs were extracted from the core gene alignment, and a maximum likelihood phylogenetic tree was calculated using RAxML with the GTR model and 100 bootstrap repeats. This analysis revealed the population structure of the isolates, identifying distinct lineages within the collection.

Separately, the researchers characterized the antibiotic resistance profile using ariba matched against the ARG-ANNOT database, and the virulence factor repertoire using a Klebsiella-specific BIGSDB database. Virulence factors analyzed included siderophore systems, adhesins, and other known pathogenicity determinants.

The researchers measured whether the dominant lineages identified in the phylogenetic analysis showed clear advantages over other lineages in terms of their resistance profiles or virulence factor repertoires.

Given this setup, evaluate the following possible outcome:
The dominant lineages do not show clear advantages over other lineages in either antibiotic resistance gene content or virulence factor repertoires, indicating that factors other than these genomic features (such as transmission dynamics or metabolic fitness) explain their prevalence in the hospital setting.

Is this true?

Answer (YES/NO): YES